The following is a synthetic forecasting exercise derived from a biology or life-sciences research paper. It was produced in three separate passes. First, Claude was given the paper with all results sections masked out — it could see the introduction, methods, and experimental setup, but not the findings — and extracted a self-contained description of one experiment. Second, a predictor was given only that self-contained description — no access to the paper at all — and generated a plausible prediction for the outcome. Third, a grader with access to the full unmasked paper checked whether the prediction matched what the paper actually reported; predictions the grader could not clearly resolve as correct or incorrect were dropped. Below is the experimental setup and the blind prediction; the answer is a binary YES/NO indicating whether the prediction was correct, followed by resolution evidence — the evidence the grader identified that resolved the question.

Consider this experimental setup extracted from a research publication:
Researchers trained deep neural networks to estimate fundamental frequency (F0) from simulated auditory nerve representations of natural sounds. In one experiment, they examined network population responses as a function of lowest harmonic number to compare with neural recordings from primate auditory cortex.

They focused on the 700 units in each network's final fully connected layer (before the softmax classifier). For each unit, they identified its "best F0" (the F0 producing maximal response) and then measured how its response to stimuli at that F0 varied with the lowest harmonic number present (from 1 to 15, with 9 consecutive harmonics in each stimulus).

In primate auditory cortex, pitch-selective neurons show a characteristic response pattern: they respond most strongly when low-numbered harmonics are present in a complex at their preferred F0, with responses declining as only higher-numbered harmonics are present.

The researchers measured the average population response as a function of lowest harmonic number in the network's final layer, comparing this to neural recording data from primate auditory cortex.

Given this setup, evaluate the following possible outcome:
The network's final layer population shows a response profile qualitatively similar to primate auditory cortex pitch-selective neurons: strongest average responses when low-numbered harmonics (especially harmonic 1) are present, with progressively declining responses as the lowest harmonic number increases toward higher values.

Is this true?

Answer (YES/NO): YES